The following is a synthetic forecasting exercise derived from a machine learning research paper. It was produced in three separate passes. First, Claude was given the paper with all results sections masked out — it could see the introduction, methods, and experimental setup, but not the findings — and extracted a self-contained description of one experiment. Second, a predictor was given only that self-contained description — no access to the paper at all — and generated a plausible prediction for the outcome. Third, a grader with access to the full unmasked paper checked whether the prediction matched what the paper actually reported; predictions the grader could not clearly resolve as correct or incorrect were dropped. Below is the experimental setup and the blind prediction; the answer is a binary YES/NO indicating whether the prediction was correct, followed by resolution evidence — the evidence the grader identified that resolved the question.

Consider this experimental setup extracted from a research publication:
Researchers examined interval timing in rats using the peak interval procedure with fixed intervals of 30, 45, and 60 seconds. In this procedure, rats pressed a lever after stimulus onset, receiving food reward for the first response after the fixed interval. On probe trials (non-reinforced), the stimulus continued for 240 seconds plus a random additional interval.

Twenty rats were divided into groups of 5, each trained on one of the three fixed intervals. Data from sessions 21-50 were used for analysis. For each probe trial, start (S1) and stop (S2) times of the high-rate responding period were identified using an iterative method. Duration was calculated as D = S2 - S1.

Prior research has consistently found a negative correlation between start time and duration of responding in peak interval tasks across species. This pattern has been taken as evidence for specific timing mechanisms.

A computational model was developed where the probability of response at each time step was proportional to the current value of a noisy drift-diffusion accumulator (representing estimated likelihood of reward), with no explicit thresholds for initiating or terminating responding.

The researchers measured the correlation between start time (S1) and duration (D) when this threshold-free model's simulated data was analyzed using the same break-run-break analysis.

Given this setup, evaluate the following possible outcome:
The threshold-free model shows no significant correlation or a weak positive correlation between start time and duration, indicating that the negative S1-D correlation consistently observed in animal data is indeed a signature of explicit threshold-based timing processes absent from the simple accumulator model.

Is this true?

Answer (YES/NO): NO